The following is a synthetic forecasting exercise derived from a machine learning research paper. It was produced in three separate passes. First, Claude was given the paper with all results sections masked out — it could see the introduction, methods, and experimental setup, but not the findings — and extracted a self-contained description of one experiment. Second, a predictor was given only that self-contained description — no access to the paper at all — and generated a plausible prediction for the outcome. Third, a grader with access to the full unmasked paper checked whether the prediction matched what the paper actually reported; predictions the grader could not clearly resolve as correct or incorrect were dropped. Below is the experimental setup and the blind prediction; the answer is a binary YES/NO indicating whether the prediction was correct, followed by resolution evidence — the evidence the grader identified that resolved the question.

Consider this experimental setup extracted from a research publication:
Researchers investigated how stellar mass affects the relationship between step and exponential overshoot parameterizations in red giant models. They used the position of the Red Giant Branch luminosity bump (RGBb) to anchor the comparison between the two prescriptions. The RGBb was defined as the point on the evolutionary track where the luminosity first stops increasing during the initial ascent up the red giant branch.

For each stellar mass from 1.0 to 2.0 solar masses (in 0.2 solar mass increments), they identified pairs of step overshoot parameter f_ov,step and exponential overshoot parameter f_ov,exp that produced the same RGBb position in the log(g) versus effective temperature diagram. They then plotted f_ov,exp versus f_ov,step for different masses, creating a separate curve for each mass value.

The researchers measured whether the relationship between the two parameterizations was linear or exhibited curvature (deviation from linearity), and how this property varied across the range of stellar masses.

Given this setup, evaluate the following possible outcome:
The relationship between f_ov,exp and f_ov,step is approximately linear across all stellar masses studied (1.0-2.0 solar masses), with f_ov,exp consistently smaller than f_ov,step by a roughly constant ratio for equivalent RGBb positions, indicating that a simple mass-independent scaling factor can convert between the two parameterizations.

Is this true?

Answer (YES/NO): YES